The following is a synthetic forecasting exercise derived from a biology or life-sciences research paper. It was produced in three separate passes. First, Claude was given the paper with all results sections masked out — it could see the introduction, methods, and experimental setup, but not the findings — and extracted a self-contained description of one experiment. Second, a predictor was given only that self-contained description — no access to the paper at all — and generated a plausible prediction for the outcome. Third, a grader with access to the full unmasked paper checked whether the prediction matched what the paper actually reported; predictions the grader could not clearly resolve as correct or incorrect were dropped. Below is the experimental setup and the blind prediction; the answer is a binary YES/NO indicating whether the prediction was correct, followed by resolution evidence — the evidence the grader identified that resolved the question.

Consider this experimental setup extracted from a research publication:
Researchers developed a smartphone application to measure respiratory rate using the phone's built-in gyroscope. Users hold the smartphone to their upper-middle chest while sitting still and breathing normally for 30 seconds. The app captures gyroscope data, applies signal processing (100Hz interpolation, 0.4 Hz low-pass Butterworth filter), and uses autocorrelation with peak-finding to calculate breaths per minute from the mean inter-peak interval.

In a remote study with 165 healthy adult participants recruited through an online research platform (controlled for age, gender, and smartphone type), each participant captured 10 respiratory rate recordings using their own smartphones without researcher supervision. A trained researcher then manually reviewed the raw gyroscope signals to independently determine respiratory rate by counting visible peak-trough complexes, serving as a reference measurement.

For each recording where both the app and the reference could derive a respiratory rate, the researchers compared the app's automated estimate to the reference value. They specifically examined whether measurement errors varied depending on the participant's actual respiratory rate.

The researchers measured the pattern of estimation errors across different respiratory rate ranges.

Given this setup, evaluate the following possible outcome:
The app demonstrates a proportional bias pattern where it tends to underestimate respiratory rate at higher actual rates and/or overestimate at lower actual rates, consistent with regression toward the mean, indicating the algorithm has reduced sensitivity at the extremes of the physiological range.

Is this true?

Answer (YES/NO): NO